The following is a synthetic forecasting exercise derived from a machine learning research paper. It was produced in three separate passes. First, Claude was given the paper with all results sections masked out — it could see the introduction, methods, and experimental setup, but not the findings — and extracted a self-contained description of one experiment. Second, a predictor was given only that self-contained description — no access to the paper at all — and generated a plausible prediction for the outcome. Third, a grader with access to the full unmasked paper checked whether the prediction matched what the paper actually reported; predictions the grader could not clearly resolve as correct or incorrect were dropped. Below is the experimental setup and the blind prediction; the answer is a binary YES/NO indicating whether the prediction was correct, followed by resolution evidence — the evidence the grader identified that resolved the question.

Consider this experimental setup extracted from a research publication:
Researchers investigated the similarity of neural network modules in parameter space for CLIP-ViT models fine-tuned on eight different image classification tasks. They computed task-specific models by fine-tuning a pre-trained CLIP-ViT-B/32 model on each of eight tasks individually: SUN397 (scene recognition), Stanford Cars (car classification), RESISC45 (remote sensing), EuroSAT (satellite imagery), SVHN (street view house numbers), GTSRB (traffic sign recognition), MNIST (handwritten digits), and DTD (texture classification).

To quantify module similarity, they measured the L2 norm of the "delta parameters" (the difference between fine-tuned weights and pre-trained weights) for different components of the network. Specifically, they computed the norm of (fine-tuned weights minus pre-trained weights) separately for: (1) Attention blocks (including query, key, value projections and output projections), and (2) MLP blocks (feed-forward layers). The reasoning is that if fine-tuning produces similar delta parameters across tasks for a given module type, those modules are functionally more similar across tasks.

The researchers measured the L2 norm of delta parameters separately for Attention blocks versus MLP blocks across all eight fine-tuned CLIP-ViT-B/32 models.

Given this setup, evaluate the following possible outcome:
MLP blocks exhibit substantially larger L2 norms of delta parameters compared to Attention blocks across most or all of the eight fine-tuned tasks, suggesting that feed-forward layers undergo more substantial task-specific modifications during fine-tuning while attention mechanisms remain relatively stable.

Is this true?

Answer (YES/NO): YES